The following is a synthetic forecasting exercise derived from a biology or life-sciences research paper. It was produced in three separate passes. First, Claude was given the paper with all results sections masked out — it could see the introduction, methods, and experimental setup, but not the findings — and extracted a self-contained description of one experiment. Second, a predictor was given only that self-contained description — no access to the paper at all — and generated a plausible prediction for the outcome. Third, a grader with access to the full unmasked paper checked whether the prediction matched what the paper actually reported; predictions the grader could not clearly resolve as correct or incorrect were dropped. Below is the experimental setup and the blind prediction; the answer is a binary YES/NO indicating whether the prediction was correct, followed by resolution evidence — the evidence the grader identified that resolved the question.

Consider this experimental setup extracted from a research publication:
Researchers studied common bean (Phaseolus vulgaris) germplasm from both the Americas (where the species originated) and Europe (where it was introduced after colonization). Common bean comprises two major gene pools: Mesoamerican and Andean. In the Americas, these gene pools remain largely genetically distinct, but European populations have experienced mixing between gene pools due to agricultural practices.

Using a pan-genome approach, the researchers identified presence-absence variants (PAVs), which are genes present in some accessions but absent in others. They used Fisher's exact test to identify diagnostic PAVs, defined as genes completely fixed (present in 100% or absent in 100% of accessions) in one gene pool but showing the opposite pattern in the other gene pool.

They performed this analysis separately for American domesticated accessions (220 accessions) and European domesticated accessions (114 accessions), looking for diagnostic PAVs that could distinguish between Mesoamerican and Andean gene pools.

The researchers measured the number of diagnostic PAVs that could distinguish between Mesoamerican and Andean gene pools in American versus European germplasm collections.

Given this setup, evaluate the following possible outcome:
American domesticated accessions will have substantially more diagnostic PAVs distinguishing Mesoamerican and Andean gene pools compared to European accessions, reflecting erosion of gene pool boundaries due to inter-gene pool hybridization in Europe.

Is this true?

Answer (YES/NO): YES